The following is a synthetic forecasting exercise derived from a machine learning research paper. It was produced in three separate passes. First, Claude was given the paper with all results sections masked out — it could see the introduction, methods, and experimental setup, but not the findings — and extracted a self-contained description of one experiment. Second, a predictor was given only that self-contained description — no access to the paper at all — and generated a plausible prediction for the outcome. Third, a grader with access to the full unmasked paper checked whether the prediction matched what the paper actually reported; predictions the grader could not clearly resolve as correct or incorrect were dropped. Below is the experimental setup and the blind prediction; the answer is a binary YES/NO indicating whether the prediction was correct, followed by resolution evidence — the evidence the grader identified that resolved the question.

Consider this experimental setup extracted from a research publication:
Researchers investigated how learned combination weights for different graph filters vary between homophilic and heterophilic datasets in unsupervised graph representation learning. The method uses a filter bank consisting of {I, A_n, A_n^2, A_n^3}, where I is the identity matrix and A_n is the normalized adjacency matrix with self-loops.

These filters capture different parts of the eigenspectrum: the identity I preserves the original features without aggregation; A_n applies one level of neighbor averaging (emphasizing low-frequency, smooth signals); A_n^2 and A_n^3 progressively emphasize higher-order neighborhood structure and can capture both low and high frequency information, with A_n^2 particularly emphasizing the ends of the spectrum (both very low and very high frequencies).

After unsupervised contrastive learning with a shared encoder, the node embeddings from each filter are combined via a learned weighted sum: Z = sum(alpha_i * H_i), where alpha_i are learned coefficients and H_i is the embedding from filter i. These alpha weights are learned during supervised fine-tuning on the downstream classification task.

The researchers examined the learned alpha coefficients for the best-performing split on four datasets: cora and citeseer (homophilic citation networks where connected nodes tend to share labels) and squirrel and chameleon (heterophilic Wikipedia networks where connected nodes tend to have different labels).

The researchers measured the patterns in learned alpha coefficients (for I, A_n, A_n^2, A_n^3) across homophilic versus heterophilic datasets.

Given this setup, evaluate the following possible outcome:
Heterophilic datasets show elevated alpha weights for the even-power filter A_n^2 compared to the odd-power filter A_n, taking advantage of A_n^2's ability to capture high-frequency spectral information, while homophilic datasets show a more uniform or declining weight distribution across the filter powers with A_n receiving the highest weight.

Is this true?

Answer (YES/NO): NO